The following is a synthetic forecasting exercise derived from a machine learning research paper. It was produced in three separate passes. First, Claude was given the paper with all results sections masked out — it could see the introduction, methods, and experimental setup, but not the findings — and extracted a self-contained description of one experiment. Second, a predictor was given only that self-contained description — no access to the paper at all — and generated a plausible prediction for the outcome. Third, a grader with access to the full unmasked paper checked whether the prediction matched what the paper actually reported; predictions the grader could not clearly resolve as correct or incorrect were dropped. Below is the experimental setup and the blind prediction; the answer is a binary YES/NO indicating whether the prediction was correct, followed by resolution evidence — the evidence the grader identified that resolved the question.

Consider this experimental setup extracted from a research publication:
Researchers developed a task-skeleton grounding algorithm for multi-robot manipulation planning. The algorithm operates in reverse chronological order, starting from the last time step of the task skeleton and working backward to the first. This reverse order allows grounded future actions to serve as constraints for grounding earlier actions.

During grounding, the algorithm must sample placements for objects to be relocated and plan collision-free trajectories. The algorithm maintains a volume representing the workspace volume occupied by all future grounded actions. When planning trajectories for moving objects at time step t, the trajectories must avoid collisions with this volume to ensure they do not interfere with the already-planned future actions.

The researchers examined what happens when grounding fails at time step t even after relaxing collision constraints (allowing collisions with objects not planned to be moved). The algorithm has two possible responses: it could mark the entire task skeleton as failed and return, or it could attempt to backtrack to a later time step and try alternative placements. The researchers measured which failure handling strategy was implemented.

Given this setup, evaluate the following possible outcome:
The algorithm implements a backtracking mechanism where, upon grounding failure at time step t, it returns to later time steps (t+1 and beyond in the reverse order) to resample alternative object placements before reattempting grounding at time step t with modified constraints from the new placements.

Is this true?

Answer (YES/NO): NO